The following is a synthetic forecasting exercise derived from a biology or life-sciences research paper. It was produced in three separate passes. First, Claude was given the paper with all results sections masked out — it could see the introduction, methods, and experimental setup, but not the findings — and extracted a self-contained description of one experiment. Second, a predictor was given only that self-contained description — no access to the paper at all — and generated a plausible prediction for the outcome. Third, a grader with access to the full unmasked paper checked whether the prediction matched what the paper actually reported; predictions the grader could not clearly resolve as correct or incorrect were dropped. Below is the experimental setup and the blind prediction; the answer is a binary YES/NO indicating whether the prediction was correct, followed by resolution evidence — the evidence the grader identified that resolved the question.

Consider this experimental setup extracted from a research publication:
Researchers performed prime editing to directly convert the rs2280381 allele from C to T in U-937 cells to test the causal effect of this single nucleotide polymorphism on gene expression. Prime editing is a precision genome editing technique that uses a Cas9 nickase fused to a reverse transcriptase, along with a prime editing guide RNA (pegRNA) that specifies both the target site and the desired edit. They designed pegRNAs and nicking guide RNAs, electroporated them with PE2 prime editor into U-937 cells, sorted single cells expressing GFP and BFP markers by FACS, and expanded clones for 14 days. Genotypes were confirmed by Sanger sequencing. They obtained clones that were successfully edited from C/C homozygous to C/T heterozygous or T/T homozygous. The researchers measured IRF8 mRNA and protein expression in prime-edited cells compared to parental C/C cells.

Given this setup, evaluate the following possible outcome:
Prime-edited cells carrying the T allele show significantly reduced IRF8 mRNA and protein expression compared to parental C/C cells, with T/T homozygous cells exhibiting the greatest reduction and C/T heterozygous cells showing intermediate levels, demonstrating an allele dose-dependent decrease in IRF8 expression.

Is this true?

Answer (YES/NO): NO